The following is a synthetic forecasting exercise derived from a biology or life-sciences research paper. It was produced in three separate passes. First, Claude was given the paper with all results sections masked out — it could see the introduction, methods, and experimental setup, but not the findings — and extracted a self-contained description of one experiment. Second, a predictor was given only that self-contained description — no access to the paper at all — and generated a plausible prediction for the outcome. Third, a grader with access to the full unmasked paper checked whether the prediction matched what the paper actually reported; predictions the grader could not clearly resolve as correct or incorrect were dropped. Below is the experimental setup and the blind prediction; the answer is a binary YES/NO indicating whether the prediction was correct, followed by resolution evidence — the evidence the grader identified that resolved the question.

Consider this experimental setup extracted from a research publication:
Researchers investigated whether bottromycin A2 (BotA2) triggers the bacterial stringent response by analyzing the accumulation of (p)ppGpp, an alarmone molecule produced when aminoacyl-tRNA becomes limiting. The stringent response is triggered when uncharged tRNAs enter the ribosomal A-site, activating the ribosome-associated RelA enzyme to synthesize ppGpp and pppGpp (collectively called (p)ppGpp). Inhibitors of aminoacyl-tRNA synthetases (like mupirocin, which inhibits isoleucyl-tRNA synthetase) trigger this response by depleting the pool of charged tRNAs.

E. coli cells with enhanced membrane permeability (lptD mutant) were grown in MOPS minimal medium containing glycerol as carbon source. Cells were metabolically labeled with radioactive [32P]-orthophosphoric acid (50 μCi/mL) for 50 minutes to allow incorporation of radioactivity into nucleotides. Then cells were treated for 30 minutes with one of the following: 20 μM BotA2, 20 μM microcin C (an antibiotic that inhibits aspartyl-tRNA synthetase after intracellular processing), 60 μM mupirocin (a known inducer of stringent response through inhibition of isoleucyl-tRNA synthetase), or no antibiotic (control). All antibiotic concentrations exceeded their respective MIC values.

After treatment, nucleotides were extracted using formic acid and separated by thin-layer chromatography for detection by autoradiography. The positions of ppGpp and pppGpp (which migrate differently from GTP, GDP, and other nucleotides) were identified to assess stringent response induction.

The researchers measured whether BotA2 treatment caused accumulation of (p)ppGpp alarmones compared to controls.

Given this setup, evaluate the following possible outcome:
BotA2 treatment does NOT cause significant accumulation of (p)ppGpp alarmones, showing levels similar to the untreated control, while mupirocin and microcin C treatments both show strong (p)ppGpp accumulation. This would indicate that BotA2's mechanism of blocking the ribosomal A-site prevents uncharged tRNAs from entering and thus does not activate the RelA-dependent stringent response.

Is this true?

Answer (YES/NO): YES